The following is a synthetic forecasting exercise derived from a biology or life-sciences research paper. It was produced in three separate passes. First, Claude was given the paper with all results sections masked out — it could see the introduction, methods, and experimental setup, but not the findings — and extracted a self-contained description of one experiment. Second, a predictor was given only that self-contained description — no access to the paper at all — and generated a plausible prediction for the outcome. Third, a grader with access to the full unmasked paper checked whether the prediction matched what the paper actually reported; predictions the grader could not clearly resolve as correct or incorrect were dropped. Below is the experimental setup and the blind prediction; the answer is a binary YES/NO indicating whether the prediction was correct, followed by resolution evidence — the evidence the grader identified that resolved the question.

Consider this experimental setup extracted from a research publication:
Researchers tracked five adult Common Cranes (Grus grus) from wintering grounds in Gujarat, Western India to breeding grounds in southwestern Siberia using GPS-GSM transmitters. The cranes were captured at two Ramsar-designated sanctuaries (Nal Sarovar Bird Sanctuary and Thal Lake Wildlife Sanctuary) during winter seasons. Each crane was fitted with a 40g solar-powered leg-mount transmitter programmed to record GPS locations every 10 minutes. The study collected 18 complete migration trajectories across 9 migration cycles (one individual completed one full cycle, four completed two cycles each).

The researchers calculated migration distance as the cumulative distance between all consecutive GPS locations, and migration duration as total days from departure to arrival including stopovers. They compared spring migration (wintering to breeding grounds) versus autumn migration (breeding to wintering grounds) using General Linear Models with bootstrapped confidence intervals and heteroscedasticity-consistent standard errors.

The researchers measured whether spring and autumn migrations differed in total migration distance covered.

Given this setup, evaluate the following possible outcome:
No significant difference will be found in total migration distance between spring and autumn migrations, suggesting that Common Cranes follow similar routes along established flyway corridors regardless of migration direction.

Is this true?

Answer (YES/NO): NO